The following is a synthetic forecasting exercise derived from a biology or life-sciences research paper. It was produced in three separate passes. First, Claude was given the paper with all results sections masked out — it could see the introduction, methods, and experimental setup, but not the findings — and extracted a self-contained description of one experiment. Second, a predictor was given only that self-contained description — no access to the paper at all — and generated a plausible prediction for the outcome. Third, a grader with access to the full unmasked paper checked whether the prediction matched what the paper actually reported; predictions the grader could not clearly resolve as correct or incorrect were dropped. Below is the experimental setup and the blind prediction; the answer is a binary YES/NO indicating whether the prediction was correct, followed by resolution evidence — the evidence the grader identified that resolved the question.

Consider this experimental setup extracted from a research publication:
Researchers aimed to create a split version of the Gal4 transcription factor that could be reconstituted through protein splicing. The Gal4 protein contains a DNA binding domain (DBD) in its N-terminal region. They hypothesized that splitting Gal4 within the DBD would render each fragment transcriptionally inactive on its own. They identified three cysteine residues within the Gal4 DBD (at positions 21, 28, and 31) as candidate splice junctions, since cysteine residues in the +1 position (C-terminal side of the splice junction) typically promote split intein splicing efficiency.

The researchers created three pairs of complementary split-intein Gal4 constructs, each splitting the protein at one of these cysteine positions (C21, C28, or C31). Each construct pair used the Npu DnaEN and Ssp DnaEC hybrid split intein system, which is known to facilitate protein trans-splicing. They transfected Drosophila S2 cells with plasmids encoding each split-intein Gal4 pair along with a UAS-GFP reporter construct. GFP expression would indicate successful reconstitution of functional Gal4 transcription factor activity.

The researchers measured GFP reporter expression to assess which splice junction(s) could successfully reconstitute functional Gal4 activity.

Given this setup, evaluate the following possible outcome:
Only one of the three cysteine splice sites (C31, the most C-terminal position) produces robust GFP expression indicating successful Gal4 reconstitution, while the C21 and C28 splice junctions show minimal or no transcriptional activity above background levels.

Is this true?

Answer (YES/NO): NO